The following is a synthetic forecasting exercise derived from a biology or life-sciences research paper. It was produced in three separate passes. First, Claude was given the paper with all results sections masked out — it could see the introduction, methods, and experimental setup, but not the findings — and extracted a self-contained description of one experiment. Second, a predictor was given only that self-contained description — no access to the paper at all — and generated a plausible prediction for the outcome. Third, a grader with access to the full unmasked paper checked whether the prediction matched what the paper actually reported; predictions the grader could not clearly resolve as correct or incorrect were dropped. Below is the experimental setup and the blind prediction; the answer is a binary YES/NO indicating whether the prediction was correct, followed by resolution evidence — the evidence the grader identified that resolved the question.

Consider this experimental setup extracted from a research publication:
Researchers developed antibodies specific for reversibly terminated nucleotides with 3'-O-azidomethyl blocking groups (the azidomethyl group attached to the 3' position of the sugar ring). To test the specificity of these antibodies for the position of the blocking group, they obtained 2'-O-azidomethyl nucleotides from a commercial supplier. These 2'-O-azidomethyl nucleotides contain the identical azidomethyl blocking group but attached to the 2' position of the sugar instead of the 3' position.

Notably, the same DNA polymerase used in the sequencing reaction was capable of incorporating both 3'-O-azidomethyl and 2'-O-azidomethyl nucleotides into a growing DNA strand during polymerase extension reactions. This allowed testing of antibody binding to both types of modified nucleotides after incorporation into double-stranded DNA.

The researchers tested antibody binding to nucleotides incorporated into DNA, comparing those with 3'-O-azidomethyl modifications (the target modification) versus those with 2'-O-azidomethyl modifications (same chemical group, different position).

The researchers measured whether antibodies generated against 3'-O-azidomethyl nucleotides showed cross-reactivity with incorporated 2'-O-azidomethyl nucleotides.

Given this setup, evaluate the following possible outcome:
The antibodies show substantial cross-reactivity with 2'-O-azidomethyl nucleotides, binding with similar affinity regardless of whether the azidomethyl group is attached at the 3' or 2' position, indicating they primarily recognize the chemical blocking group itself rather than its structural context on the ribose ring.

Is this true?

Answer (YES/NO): NO